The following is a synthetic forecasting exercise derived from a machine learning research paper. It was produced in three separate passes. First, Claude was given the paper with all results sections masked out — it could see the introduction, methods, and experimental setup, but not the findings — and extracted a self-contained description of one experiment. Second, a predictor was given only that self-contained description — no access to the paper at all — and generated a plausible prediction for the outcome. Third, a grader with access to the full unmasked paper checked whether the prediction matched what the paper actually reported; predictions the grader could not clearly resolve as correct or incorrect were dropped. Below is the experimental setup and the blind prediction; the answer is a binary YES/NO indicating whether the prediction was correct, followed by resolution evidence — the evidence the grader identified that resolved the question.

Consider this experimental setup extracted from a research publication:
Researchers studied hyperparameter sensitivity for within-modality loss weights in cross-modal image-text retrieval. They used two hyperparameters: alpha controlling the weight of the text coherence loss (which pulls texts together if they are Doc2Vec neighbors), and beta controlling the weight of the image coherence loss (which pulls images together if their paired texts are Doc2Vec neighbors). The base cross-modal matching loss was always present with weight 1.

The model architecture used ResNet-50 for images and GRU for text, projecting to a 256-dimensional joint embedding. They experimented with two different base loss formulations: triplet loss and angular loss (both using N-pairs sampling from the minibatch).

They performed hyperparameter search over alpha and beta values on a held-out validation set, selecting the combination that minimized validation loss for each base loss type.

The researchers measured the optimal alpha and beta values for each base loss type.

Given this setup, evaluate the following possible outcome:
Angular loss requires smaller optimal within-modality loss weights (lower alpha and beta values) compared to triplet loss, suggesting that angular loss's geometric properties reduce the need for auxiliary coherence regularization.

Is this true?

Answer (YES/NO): NO